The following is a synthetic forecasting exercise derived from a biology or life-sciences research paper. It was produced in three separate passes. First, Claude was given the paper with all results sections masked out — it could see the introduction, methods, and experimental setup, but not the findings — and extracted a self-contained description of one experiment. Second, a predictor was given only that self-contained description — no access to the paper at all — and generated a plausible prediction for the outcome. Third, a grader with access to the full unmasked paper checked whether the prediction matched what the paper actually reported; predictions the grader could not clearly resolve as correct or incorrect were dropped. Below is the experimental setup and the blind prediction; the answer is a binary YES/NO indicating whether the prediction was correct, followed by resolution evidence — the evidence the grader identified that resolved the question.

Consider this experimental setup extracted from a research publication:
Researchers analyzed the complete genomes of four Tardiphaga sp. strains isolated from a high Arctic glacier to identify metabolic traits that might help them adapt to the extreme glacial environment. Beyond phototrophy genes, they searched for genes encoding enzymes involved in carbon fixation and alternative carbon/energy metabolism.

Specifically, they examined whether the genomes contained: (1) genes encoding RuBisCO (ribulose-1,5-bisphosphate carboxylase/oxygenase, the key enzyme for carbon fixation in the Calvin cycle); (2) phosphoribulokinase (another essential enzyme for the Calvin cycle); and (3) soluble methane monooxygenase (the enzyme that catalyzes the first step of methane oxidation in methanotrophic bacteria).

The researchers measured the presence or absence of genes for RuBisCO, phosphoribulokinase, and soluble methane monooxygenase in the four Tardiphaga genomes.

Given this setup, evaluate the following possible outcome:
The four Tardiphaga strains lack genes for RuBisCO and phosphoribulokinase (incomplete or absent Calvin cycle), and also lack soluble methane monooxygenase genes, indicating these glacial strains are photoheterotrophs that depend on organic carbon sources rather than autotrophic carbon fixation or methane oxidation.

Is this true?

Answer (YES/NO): NO